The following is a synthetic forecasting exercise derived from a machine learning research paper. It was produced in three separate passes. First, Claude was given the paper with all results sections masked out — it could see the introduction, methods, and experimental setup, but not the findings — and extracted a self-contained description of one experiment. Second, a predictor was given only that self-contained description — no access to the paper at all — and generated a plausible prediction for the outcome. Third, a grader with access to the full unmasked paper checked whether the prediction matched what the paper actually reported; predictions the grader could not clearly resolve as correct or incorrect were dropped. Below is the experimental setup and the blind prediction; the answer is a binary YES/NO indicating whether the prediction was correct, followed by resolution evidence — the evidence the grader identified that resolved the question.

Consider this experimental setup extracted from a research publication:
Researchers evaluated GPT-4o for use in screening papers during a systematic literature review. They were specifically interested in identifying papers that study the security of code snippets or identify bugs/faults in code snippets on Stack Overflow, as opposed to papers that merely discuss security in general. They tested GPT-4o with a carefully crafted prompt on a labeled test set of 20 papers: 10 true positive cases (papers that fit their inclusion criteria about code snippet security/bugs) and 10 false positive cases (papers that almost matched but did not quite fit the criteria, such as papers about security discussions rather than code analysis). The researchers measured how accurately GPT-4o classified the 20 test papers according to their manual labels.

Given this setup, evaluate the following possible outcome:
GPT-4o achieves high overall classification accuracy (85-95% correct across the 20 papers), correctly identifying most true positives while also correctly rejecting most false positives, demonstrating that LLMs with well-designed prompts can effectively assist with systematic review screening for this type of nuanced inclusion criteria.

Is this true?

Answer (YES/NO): NO